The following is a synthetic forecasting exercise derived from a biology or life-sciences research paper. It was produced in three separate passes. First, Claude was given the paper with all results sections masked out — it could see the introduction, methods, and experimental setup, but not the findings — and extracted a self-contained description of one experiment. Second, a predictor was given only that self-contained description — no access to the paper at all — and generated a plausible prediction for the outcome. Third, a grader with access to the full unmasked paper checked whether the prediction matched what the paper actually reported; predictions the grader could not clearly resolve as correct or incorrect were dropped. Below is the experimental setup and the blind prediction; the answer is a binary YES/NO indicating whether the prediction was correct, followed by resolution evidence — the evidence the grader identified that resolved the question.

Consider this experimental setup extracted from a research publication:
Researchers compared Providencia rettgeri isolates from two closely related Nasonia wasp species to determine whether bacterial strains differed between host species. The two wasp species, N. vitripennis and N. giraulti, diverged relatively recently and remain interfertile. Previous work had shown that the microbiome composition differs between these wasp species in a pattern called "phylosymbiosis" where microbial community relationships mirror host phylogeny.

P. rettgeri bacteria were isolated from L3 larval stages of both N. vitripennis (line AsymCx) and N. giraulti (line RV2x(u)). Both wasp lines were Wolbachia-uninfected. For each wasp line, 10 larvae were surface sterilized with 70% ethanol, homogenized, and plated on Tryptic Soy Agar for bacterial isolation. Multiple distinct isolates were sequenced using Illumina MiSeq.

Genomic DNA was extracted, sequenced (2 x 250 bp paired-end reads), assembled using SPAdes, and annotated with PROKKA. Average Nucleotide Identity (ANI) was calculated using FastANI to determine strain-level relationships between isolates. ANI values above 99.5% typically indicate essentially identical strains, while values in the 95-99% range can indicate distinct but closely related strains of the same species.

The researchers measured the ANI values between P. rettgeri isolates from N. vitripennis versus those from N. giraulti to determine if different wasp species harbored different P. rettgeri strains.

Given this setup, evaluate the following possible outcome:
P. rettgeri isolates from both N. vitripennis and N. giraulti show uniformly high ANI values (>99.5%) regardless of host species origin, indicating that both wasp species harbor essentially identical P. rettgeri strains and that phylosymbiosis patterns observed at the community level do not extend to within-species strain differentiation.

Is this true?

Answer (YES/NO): YES